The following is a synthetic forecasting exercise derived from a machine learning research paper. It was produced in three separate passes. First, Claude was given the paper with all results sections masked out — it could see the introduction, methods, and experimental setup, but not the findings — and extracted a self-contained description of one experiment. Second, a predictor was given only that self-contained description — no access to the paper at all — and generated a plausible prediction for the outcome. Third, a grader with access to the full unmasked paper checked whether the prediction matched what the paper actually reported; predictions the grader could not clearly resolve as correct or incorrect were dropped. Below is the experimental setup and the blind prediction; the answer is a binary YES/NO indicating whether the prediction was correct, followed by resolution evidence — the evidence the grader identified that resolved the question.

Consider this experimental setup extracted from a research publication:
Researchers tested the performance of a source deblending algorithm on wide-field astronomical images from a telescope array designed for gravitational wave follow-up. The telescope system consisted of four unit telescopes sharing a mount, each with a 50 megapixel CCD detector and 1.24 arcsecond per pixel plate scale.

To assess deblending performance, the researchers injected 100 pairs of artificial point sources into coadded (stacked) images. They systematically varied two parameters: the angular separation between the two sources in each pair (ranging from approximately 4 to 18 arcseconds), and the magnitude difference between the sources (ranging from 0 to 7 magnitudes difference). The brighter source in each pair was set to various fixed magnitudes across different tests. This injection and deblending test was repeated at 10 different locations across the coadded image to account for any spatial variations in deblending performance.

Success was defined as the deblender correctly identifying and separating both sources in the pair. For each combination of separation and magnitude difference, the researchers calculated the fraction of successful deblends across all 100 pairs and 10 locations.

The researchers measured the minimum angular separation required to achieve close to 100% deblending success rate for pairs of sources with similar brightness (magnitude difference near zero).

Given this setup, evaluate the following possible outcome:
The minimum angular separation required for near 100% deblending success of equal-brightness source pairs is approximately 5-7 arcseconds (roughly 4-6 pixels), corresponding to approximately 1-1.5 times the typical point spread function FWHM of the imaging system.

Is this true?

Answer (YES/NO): YES